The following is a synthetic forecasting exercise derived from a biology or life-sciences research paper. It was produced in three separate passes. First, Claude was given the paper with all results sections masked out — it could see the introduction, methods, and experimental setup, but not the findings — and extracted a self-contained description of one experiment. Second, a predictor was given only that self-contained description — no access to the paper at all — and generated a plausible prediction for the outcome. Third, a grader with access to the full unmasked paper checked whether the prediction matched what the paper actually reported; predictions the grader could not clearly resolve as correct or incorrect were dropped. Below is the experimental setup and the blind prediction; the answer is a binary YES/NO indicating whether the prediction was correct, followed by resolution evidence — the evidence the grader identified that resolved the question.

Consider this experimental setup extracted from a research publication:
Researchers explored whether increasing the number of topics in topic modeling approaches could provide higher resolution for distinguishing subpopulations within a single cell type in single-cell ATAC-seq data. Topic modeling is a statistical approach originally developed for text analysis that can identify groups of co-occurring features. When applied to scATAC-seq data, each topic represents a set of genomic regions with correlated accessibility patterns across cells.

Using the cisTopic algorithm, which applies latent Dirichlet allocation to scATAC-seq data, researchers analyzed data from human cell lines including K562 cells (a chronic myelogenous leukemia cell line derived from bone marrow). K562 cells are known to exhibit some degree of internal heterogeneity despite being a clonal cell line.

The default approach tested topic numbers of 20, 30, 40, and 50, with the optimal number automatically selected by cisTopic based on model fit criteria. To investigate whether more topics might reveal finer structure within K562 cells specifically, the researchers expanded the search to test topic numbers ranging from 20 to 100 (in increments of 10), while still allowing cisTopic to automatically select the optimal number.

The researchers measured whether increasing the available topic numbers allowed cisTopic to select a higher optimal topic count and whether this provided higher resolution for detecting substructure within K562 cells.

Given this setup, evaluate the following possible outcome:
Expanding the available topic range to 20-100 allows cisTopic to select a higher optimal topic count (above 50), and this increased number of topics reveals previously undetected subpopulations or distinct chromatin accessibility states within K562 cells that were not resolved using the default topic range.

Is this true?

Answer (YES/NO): NO